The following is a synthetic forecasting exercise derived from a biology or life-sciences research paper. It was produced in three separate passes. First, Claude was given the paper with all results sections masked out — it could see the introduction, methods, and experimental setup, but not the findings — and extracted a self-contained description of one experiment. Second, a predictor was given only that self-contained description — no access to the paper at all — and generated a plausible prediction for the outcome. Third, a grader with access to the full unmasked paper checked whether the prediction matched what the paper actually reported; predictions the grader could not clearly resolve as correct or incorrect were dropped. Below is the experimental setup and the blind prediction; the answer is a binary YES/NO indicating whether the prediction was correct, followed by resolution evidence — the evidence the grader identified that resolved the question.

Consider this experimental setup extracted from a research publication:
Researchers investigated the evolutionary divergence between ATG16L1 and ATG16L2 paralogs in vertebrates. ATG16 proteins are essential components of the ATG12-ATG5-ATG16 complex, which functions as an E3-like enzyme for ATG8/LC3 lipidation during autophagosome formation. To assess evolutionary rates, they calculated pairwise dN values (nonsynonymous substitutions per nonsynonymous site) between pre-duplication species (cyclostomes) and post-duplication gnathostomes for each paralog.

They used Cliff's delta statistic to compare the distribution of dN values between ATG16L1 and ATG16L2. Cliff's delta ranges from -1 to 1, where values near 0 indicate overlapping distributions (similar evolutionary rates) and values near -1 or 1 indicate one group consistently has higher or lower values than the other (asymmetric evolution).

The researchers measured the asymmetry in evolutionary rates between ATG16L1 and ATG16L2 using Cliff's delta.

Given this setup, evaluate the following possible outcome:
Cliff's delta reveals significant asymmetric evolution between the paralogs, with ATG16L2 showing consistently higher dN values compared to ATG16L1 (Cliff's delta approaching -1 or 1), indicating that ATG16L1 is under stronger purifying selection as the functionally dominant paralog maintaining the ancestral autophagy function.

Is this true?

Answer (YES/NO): YES